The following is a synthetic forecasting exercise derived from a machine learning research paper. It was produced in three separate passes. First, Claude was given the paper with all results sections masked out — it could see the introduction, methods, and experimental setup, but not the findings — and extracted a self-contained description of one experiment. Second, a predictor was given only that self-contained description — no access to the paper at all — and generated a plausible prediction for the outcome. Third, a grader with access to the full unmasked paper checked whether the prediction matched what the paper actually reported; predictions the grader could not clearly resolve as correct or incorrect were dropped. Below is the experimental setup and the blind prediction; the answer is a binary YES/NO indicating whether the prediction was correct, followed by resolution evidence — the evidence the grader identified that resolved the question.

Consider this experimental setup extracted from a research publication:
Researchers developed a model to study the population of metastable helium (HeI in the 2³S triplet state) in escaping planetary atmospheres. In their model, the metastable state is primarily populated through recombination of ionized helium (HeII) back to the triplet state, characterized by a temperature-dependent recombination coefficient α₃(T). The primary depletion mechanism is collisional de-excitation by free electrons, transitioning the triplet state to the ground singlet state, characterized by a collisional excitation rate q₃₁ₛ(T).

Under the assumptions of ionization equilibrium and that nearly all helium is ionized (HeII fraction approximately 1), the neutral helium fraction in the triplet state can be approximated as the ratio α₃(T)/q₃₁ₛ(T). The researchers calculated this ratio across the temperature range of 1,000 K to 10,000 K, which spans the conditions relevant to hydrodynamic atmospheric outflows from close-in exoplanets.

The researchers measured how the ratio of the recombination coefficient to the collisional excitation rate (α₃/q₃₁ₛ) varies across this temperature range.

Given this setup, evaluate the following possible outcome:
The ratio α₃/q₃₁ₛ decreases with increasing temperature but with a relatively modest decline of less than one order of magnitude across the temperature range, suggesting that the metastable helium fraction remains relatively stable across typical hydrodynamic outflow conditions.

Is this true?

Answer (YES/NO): NO